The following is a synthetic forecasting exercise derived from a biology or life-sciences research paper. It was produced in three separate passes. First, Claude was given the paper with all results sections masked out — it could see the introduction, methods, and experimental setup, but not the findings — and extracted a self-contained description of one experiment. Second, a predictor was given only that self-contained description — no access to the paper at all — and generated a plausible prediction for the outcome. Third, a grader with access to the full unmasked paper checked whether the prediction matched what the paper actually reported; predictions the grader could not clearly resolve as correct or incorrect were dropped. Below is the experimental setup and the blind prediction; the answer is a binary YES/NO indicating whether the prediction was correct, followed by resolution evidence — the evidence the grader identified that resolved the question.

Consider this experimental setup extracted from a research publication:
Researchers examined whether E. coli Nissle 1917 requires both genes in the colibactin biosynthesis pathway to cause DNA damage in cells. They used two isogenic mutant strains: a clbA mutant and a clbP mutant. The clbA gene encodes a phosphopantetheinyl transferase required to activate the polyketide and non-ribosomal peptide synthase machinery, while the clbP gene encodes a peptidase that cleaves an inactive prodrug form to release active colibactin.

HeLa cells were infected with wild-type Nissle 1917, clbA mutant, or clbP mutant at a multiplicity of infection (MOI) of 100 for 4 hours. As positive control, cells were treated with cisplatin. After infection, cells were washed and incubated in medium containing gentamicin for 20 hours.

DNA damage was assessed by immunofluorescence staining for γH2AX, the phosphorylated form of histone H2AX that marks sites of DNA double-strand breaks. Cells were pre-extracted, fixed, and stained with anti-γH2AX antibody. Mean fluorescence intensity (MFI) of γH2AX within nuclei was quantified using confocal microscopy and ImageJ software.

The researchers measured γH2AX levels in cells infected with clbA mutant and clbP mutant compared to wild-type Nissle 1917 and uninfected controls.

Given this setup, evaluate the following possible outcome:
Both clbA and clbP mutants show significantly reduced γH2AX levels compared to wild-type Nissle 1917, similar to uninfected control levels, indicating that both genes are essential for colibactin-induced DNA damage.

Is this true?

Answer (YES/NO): YES